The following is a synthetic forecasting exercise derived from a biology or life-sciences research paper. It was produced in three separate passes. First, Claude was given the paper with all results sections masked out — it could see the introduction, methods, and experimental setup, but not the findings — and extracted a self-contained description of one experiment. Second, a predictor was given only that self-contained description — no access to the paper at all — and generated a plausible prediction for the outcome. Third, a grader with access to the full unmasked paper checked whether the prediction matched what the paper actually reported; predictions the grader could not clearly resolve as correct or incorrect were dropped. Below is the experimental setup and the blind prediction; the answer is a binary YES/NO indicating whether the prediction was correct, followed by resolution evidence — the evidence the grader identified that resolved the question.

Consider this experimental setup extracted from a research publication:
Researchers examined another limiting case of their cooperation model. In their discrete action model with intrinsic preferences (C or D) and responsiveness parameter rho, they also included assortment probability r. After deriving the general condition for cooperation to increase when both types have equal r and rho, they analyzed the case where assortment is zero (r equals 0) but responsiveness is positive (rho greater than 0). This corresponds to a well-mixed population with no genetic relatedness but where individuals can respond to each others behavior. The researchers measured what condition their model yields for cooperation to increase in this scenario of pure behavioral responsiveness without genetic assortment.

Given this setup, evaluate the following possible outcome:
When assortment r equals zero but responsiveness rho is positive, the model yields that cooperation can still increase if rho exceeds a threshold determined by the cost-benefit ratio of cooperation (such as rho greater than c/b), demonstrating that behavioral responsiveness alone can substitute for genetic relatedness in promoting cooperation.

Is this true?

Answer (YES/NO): YES